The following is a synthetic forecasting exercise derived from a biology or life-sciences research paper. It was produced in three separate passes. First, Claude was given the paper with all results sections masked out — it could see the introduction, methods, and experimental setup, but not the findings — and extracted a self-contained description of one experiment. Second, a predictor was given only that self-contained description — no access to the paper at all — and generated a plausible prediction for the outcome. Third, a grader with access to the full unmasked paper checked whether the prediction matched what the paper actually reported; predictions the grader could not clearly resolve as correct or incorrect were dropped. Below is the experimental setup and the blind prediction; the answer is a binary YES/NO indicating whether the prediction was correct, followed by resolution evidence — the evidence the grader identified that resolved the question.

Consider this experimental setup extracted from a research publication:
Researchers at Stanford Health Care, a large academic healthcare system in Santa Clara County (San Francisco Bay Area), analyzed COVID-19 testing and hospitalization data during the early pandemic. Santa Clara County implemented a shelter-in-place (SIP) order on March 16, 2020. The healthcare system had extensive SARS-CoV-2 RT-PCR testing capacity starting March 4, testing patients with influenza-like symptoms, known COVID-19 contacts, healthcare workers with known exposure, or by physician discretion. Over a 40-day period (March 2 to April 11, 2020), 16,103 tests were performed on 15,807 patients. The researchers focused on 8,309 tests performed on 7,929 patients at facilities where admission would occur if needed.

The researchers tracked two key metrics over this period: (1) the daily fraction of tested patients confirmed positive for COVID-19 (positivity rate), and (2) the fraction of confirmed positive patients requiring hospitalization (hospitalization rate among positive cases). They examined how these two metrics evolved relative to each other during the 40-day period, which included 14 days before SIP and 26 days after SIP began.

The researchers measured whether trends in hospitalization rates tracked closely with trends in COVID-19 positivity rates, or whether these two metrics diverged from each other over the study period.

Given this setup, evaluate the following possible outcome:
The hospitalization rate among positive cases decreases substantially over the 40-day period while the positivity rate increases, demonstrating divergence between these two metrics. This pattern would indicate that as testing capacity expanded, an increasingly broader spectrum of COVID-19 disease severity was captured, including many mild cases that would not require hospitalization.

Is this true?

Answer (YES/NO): NO